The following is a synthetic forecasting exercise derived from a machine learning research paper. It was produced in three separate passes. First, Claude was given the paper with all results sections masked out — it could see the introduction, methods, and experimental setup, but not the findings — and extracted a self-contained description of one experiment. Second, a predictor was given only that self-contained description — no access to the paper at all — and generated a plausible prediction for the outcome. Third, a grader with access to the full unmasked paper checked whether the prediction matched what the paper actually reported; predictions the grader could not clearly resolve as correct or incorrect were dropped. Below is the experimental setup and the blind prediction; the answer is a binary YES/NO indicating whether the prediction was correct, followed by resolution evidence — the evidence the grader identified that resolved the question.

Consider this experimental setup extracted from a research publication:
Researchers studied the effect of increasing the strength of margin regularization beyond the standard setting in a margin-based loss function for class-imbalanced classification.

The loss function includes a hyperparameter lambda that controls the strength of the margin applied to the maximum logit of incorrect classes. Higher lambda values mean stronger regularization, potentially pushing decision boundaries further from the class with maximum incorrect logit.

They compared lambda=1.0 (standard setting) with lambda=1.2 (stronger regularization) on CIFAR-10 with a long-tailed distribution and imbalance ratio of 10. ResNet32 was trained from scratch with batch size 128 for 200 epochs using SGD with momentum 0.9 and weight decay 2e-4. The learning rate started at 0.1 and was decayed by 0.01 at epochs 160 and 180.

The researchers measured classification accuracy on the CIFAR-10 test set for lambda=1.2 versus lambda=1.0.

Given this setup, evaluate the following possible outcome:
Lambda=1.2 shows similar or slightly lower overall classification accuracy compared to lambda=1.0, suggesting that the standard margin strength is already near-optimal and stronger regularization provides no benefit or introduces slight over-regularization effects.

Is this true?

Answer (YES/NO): NO